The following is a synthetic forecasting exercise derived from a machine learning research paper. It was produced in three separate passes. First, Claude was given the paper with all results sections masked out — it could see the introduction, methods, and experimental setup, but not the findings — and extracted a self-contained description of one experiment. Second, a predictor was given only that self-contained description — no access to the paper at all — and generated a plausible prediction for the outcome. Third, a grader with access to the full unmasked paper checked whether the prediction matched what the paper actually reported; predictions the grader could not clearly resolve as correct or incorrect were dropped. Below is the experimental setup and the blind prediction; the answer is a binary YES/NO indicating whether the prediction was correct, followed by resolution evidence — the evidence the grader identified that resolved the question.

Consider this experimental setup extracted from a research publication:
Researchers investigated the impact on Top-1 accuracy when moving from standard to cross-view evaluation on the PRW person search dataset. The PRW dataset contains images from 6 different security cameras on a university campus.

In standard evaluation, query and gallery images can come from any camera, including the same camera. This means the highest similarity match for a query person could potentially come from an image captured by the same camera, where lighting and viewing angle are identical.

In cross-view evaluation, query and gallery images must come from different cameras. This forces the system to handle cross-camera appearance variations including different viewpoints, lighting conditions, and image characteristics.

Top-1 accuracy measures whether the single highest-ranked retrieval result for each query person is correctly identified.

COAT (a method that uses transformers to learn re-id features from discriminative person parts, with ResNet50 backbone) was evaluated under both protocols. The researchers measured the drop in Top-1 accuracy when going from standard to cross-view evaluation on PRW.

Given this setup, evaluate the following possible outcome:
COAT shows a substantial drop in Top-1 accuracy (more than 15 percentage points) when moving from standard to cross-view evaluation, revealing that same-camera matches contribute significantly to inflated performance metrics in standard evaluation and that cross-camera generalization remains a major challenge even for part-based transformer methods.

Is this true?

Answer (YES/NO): NO